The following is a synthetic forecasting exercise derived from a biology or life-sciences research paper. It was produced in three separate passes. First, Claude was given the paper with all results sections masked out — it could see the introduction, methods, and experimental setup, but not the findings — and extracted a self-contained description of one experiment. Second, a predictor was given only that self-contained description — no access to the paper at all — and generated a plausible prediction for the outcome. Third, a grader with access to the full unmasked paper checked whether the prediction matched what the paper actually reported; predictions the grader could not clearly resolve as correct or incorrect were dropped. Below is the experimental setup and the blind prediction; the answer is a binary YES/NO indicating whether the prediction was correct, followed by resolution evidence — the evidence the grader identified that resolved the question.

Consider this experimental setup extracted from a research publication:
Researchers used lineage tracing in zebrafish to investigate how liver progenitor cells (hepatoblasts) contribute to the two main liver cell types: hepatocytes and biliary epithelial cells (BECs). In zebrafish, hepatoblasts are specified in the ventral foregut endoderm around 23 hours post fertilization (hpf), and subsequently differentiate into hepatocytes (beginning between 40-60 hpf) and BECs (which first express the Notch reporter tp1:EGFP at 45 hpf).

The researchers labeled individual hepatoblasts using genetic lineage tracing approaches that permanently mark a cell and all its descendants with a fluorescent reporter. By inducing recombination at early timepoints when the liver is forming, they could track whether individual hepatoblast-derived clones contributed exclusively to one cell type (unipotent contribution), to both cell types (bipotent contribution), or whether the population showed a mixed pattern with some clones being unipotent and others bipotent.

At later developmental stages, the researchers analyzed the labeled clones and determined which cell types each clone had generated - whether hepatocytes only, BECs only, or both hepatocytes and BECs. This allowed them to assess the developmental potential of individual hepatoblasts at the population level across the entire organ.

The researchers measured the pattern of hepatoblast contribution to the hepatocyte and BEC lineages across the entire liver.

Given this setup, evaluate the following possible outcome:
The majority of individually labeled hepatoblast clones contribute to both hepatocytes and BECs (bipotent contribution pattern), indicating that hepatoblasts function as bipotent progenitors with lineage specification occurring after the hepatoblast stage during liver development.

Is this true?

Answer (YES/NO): NO